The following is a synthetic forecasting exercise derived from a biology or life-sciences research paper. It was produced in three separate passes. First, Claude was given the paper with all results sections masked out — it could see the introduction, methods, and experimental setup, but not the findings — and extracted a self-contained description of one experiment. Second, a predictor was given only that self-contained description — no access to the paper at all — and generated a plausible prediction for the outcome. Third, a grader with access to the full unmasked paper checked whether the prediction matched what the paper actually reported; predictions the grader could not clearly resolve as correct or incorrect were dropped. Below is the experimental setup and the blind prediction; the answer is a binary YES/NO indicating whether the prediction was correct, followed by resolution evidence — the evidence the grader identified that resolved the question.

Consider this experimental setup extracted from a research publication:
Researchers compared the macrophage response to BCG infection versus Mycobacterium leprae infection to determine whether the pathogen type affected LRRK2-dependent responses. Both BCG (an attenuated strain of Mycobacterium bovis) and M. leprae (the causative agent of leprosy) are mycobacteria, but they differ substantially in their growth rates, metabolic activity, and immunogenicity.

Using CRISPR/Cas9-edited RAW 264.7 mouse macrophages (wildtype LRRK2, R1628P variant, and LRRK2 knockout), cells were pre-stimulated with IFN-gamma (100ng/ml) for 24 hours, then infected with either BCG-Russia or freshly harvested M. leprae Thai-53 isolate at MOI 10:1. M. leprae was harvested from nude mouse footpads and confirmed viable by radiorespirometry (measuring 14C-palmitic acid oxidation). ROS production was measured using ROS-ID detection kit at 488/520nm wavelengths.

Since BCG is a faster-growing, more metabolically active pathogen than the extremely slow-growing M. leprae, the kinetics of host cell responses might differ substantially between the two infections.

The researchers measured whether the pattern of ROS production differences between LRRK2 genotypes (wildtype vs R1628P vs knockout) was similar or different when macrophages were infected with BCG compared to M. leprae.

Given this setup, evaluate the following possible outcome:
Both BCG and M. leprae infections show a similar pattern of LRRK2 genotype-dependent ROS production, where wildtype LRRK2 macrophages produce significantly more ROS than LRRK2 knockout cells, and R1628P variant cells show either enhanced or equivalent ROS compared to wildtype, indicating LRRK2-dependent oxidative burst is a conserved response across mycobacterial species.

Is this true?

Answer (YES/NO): YES